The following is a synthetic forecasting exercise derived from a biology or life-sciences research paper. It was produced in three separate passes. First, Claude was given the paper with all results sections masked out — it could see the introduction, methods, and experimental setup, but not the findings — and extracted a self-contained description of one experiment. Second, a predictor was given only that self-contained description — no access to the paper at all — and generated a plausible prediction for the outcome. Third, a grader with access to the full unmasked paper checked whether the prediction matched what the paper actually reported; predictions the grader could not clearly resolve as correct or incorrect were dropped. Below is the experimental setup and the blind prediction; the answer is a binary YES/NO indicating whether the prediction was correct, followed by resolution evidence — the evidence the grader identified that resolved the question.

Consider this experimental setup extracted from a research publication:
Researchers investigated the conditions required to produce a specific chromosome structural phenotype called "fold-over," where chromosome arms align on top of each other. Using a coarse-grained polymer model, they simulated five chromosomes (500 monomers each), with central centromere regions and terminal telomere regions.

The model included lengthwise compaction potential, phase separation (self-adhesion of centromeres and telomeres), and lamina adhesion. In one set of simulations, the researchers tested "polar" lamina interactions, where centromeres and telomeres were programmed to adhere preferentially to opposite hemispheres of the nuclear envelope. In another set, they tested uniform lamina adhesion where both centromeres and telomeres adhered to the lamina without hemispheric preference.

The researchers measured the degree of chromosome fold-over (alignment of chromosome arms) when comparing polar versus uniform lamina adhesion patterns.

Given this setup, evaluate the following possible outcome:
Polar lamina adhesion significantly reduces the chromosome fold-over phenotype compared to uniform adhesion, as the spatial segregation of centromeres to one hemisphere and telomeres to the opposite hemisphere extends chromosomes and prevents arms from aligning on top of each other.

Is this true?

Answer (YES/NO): NO